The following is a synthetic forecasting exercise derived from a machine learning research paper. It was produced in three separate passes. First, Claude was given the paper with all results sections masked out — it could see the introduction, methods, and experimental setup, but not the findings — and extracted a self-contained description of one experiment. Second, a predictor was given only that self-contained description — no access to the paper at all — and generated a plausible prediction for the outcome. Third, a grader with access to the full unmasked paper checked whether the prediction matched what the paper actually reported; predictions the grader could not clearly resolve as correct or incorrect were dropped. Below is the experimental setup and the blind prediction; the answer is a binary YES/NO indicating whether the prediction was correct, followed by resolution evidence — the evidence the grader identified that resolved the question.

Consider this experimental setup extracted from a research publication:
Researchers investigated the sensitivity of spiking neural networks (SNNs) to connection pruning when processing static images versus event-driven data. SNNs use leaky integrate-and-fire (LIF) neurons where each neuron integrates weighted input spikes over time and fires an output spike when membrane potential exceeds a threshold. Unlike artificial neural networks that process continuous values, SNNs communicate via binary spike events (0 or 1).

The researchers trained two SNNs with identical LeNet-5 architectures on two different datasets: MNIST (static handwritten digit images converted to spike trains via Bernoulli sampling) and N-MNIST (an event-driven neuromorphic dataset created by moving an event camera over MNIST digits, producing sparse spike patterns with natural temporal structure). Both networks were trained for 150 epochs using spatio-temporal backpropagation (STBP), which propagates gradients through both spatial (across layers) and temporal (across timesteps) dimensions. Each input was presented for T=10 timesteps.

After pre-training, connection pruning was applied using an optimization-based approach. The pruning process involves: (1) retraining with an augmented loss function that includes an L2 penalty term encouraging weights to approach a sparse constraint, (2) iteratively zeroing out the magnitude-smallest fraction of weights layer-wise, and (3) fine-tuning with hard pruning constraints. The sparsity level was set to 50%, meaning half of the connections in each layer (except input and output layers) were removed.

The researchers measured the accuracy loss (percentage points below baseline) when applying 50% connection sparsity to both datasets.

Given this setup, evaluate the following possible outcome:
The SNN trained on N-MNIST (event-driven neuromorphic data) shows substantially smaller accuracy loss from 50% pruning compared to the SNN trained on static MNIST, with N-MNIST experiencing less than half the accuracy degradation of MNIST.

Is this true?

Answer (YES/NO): NO